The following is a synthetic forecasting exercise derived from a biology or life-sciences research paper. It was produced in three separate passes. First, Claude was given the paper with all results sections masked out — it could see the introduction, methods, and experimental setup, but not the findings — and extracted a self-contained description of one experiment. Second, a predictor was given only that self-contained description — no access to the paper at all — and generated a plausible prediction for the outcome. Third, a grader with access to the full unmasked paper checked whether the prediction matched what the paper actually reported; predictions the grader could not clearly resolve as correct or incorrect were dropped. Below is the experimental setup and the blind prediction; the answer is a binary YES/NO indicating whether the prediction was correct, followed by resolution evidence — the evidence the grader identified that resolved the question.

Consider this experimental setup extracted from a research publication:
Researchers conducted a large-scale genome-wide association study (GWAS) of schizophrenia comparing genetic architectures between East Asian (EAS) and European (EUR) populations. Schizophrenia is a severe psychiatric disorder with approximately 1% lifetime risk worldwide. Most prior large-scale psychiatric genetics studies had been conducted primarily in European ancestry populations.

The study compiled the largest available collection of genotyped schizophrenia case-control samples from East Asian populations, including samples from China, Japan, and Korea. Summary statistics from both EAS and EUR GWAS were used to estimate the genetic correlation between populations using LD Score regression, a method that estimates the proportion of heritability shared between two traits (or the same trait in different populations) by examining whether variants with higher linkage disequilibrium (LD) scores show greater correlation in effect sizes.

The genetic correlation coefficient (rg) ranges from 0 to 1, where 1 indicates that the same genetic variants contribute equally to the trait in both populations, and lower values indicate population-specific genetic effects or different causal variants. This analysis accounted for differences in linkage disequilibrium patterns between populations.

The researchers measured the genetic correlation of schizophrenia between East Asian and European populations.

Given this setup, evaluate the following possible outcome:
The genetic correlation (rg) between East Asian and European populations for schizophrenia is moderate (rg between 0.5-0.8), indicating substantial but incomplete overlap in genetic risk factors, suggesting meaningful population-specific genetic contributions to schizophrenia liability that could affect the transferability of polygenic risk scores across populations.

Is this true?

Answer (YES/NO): NO